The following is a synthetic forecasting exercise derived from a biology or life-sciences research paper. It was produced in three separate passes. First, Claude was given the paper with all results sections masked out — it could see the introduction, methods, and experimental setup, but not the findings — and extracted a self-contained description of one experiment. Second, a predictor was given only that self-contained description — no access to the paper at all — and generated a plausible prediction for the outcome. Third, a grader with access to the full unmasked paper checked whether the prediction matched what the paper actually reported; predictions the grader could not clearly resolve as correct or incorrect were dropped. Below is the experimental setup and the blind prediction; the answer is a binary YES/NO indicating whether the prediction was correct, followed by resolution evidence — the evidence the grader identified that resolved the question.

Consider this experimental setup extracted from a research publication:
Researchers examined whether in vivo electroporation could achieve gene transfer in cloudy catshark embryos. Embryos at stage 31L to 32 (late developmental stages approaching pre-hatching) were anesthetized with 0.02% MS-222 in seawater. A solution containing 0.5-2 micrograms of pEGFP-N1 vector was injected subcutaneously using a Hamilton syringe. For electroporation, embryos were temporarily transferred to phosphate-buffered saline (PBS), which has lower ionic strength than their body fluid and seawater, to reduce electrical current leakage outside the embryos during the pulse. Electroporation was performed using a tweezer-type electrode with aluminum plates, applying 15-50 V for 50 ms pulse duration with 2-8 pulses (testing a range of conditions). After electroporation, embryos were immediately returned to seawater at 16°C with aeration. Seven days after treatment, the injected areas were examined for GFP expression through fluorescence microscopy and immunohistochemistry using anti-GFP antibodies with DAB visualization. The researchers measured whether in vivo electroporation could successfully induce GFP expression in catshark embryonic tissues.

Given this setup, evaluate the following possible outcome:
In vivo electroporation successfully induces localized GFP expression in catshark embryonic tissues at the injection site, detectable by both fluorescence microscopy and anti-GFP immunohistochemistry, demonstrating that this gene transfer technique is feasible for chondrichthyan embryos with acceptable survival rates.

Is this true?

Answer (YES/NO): YES